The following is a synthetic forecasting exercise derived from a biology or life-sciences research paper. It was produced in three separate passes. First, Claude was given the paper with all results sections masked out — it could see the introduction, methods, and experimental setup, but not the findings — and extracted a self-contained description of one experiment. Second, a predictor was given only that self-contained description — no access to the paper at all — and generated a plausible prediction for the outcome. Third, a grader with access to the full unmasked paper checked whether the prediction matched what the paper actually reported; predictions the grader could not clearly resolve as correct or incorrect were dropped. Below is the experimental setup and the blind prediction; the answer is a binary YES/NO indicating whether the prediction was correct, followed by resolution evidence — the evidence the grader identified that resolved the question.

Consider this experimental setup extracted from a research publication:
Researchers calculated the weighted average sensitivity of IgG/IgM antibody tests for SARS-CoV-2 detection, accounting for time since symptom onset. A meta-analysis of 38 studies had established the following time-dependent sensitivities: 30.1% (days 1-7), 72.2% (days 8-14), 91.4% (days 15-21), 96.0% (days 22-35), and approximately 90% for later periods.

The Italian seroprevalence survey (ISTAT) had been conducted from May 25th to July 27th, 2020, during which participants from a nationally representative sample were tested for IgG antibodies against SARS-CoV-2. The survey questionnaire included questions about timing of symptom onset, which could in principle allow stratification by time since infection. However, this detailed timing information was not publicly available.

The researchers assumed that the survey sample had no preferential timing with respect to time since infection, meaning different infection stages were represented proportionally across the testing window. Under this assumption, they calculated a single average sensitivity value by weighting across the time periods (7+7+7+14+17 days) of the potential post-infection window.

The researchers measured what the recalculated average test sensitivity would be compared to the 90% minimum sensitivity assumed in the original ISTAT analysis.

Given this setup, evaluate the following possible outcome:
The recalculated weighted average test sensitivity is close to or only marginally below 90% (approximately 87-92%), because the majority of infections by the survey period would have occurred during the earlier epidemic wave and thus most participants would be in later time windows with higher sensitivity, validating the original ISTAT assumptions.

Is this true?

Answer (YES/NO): NO